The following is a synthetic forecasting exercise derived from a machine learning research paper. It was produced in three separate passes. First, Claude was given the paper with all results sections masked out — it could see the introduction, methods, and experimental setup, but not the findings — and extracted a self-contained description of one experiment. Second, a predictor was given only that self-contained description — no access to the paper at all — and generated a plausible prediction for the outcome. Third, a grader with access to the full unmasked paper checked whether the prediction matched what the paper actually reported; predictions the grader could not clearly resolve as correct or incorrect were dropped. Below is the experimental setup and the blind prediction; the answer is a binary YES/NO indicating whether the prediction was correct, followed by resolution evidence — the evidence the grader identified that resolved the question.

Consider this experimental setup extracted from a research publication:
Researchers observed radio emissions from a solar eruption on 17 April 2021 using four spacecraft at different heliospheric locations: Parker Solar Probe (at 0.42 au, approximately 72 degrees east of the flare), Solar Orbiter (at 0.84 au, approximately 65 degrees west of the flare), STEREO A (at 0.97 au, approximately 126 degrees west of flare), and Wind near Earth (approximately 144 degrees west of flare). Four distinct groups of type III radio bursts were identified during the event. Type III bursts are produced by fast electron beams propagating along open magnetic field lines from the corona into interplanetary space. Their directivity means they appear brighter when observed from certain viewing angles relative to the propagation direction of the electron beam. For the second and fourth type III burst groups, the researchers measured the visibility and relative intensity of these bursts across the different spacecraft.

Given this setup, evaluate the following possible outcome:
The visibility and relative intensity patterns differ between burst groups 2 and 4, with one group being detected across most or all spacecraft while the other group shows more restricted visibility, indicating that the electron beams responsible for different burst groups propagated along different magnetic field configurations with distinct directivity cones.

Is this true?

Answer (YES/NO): NO